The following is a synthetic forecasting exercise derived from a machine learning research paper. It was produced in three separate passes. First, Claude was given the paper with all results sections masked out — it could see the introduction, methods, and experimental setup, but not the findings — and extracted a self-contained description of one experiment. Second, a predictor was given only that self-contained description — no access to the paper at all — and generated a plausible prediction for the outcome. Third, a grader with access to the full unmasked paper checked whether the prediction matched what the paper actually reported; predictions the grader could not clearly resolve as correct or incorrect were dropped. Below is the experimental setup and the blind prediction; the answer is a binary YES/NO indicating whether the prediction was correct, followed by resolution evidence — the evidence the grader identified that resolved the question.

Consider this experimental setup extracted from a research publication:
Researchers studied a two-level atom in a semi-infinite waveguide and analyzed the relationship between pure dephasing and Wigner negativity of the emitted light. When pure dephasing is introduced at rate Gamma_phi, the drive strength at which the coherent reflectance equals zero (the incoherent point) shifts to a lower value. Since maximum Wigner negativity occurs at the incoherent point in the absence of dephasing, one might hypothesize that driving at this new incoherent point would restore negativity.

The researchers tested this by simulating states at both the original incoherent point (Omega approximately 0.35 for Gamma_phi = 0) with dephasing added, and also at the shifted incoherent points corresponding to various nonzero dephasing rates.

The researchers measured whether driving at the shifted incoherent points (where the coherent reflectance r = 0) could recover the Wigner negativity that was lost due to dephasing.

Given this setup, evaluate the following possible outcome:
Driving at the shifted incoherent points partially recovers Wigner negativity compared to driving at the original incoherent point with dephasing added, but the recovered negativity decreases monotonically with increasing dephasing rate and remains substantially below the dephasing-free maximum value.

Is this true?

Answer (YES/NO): NO